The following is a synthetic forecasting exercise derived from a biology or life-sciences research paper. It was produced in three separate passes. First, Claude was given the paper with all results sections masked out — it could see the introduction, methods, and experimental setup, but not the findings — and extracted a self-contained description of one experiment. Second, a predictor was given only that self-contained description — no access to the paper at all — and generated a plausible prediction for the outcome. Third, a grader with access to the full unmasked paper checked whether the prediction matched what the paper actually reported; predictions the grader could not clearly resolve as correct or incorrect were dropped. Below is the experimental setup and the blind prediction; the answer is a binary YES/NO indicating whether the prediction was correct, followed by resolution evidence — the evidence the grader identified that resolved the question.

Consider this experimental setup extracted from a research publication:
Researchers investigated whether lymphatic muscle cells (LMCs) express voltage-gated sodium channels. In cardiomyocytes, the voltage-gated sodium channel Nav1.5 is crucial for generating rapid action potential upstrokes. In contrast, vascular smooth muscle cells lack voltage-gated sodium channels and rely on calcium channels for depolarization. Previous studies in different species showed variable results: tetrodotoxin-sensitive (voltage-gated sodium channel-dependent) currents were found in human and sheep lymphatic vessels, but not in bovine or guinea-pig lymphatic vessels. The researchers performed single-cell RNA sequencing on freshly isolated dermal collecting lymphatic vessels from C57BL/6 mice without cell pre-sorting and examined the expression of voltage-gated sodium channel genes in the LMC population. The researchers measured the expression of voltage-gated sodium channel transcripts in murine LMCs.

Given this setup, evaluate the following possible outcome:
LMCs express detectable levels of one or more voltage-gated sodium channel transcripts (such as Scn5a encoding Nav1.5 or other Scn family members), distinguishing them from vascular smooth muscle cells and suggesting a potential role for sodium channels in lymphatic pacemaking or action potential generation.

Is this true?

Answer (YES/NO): YES